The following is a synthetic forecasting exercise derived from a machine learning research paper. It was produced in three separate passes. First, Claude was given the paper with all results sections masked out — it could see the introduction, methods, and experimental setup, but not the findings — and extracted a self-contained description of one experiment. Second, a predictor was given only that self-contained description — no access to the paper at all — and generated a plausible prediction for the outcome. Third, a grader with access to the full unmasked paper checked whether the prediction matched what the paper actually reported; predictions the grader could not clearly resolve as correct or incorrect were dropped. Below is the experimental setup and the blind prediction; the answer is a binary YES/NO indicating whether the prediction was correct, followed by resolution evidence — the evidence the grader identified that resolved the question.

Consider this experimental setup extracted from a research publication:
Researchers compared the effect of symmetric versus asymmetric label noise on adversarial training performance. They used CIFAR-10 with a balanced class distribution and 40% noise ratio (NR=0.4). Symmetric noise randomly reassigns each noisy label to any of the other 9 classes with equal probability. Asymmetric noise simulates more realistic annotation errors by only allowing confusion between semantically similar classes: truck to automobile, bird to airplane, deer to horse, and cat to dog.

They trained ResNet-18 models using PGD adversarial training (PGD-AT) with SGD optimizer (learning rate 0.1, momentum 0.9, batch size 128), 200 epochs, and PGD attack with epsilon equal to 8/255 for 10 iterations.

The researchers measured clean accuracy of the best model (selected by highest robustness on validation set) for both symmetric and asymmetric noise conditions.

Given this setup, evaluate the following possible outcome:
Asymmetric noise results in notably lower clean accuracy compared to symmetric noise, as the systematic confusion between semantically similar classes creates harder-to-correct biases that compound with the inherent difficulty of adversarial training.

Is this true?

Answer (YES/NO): NO